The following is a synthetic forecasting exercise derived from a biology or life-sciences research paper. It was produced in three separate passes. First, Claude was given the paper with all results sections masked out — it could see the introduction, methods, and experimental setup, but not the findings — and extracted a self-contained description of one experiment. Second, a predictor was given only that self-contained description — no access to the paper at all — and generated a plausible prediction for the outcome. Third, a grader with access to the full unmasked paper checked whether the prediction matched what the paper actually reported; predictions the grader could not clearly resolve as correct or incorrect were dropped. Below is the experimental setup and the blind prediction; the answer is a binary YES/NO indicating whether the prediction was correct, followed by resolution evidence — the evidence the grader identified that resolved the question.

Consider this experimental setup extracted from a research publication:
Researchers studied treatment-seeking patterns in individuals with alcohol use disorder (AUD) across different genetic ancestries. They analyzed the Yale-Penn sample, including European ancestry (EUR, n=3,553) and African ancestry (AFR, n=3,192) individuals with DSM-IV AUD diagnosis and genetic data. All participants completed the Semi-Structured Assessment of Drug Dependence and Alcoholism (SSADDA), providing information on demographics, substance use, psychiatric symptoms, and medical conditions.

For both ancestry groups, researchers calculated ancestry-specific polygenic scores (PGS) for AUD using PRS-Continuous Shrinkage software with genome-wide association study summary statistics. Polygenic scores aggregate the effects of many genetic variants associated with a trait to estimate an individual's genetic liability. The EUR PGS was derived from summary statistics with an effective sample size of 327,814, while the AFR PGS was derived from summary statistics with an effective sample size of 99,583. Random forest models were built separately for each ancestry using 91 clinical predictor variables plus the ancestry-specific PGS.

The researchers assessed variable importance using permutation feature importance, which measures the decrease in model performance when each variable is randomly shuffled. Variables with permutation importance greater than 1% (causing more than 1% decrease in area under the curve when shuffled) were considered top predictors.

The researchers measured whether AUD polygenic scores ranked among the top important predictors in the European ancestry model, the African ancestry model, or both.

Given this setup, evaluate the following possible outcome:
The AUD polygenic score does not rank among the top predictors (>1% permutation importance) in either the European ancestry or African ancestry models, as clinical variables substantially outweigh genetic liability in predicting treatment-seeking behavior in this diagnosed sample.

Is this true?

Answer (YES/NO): YES